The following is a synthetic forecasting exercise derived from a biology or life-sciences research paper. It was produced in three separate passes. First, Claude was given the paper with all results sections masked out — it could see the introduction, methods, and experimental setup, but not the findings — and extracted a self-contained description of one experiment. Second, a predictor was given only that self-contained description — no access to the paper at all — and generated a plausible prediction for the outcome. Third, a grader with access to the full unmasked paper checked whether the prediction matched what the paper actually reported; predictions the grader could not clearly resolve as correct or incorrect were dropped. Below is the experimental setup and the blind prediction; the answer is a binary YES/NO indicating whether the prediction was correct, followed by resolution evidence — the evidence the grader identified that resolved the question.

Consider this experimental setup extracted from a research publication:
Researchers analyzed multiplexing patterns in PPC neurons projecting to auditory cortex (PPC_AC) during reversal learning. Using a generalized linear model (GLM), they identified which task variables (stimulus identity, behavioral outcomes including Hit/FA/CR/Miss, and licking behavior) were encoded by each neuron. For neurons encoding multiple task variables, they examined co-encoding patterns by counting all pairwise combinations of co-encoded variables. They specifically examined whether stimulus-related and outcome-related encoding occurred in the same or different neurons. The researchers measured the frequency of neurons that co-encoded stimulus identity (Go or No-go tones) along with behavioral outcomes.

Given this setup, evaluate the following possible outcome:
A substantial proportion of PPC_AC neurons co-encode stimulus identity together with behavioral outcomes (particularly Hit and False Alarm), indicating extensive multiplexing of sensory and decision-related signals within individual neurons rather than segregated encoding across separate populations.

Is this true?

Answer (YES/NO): NO